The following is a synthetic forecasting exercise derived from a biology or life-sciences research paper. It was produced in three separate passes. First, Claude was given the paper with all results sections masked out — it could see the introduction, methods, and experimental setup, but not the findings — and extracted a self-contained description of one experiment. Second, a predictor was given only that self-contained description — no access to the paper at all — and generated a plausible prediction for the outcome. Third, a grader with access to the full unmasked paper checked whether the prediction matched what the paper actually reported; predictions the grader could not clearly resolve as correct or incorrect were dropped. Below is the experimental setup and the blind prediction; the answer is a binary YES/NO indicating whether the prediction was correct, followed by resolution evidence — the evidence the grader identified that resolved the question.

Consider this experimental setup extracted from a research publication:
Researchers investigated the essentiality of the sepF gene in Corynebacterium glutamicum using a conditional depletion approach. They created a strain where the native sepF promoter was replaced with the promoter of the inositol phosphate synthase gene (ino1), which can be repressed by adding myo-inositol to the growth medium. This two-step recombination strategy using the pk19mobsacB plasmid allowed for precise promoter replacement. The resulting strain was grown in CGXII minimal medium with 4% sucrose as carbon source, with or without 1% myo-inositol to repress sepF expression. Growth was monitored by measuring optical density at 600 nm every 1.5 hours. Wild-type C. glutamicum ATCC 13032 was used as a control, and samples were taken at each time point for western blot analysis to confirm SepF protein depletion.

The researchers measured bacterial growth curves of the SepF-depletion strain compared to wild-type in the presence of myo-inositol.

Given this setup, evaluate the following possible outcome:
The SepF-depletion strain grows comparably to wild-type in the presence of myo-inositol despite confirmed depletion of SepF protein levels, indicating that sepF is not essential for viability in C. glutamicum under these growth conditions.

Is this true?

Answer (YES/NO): NO